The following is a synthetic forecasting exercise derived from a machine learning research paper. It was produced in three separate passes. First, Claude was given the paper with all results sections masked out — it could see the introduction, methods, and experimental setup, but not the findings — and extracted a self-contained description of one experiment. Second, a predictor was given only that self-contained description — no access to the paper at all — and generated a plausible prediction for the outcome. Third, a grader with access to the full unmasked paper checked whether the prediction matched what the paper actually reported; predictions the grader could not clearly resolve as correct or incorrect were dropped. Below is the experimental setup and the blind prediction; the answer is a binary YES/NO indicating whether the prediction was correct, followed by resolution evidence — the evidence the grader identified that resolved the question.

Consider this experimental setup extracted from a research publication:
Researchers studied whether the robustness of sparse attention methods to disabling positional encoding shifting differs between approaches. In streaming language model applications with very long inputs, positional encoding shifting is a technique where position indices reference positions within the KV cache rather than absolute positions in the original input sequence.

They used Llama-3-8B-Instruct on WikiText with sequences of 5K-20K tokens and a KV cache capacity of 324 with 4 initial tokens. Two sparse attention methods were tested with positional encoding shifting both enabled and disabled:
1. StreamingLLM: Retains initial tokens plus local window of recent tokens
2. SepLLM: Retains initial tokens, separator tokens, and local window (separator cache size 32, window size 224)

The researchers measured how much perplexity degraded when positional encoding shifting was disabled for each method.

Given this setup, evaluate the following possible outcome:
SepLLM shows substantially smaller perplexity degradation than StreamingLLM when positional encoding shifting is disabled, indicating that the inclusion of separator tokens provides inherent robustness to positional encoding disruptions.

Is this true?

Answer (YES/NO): YES